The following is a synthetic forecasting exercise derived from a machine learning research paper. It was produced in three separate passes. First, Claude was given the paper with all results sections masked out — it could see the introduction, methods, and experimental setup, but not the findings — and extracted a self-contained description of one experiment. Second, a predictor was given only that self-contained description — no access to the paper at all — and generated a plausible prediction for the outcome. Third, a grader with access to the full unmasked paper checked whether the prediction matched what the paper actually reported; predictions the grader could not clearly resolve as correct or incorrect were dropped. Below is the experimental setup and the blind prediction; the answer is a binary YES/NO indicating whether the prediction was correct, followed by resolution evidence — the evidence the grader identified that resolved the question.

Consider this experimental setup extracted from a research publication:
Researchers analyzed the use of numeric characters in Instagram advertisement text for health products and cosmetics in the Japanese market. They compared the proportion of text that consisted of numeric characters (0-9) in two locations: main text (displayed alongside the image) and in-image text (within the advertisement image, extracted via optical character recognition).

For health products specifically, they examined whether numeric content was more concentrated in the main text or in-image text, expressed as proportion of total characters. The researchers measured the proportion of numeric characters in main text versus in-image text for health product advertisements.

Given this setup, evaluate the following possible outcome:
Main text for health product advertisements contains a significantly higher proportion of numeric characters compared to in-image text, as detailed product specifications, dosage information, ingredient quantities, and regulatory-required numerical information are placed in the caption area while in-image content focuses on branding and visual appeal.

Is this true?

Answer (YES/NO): NO